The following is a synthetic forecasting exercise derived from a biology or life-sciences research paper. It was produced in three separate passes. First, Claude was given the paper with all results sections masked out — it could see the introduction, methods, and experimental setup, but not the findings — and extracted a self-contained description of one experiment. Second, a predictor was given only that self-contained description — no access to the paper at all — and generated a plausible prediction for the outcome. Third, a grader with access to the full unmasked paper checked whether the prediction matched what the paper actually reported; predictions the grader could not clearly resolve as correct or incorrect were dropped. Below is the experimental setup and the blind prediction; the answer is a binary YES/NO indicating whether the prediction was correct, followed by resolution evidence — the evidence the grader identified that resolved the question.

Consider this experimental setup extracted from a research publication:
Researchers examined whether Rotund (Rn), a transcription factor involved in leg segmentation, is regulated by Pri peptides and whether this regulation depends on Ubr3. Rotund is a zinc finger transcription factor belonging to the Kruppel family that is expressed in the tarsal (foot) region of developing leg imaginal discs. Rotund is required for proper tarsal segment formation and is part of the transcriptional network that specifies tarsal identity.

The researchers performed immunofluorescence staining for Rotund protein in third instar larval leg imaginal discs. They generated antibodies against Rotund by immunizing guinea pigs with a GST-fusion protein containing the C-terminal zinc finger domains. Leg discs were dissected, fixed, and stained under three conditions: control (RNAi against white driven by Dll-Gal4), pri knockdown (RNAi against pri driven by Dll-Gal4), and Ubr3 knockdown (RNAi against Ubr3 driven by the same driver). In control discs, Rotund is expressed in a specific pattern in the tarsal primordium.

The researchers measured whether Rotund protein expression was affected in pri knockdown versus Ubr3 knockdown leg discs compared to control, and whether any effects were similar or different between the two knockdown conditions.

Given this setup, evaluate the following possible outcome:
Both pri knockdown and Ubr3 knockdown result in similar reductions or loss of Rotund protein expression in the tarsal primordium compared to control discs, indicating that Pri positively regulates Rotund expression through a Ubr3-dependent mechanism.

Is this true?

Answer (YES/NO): NO